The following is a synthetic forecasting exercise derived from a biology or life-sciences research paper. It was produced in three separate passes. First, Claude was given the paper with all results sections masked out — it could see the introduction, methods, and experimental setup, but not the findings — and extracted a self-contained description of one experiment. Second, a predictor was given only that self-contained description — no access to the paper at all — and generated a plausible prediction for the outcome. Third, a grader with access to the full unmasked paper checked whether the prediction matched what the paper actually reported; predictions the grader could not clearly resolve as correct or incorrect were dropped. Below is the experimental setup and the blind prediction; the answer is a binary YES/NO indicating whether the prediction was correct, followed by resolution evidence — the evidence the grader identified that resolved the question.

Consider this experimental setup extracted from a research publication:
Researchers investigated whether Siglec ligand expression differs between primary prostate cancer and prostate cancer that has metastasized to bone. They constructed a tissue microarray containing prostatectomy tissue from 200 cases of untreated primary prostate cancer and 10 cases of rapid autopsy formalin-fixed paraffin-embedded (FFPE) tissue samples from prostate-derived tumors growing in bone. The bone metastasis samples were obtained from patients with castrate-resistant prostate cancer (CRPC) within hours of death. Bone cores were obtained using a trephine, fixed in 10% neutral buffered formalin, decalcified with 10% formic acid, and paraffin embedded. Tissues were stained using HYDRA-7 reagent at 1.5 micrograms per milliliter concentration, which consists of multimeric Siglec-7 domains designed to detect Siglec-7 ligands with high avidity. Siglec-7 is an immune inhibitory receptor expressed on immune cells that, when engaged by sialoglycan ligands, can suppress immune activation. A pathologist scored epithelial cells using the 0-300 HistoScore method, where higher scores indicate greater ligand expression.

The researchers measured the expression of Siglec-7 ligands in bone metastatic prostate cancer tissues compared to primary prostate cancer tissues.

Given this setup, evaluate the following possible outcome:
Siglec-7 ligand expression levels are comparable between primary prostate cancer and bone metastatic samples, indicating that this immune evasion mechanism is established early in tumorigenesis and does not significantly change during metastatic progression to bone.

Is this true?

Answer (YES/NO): NO